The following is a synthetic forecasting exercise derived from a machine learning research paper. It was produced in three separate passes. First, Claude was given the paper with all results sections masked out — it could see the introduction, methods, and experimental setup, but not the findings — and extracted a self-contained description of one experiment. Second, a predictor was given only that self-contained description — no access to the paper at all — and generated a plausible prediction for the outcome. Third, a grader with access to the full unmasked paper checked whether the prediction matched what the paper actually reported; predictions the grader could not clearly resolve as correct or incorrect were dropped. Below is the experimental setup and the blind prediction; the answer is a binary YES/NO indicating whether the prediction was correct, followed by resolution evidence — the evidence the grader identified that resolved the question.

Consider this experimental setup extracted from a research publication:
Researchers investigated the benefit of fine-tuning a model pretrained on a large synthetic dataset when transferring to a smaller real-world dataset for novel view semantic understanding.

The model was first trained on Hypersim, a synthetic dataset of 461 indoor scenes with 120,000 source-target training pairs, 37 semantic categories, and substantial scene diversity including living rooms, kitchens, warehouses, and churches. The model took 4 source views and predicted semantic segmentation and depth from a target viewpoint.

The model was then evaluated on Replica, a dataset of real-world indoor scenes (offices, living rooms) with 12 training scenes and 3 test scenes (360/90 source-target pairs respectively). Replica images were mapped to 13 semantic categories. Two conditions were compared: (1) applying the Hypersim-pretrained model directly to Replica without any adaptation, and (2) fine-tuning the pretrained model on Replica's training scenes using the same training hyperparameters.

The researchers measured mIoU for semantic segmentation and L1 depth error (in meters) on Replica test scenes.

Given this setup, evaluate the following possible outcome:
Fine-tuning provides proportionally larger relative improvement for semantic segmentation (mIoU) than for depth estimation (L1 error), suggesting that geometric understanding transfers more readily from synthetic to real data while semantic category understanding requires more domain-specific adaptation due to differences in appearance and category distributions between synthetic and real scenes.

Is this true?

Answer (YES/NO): YES